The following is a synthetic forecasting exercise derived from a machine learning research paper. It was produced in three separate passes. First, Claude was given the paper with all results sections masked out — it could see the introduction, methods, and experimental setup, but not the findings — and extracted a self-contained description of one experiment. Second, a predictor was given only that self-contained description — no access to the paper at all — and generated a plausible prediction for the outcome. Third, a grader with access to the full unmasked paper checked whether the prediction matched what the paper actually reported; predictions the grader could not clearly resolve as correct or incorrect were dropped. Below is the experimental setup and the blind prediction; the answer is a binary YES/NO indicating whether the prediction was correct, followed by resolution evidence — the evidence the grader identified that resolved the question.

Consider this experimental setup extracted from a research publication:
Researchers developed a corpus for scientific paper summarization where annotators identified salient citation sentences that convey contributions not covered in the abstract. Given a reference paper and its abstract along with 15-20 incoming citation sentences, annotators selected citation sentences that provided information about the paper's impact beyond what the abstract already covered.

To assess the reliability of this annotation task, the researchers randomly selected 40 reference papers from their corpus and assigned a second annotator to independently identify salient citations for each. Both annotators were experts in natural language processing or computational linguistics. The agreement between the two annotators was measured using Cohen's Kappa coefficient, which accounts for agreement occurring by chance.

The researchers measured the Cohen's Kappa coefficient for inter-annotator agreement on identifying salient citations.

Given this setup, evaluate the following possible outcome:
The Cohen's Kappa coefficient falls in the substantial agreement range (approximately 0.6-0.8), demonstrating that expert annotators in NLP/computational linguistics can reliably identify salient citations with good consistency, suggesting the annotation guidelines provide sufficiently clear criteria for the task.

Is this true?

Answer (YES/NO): YES